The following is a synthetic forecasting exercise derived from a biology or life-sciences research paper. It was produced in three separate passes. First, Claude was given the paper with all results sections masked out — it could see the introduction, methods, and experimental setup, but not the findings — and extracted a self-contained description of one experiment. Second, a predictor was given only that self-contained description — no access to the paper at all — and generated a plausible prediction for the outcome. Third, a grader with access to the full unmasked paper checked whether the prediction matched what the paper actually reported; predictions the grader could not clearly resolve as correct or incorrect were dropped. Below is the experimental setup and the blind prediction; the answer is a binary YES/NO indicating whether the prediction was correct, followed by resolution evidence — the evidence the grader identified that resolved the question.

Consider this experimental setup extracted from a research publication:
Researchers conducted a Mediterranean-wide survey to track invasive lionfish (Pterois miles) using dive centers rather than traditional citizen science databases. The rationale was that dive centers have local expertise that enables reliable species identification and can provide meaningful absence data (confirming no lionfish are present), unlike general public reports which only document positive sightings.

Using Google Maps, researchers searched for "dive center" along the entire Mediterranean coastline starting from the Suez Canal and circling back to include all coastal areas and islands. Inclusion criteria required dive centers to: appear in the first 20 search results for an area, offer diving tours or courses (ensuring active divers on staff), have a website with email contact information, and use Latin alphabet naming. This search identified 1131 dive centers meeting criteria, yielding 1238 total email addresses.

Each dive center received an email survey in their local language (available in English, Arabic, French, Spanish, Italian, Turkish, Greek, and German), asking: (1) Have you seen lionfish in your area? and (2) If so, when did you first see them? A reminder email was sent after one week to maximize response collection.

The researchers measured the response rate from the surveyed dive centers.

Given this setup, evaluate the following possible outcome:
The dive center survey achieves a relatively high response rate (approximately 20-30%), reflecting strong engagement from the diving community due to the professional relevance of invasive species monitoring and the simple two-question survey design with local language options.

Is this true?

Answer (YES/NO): NO